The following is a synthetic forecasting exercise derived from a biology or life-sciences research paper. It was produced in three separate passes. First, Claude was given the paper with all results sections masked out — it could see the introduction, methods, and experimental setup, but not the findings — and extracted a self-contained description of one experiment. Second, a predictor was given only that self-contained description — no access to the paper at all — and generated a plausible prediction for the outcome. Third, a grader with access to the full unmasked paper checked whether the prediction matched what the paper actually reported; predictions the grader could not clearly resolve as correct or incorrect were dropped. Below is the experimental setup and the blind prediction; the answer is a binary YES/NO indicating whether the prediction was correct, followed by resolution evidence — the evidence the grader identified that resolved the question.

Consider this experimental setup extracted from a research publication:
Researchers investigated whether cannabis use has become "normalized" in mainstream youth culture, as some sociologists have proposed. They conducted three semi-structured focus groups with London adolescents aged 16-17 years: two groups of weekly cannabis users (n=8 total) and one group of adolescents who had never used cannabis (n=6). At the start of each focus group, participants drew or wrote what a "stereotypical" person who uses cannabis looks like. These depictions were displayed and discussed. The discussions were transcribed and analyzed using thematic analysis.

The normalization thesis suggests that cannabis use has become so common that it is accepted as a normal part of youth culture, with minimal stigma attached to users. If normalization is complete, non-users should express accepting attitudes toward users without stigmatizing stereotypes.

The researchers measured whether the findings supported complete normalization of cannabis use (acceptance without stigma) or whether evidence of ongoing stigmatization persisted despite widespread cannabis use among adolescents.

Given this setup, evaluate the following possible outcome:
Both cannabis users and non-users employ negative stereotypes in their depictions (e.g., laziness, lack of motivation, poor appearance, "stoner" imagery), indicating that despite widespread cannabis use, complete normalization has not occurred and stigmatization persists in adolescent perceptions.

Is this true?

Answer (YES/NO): NO